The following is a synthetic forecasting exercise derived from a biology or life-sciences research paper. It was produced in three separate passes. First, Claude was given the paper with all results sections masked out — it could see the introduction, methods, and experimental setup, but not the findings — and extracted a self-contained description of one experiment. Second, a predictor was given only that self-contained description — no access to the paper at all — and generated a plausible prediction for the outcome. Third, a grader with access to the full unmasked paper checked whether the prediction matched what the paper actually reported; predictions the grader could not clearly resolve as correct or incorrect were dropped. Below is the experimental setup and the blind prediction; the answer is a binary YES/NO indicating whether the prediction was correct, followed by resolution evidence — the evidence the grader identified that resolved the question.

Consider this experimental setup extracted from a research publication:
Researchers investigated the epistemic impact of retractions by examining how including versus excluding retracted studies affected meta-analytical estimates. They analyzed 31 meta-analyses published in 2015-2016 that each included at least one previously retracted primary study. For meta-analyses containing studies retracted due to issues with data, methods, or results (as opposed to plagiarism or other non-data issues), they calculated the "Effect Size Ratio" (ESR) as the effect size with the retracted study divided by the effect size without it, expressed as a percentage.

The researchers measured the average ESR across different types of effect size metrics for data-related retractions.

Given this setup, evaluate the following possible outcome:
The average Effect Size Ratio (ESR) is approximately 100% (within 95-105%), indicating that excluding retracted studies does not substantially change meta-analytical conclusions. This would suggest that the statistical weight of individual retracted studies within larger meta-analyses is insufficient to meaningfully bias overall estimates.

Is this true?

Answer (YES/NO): NO